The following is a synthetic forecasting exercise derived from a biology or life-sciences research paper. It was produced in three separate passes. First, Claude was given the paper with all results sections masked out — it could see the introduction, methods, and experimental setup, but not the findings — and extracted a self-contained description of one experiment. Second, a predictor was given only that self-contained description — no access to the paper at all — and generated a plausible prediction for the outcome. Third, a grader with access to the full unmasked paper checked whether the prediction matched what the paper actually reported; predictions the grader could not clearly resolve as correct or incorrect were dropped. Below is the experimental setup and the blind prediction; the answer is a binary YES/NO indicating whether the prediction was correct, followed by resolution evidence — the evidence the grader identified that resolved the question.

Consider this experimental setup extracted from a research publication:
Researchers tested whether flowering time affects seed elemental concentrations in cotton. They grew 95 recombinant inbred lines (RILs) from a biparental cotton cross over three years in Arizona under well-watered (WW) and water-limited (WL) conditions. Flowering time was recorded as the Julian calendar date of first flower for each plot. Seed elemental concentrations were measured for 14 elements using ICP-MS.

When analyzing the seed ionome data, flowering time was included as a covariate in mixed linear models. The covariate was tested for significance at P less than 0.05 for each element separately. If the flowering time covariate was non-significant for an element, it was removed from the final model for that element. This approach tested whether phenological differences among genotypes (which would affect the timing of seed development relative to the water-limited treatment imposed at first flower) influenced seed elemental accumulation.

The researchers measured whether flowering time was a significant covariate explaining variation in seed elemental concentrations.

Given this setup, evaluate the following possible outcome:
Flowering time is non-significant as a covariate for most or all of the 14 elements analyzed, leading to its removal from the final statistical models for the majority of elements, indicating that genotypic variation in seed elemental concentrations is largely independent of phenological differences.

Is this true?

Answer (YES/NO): YES